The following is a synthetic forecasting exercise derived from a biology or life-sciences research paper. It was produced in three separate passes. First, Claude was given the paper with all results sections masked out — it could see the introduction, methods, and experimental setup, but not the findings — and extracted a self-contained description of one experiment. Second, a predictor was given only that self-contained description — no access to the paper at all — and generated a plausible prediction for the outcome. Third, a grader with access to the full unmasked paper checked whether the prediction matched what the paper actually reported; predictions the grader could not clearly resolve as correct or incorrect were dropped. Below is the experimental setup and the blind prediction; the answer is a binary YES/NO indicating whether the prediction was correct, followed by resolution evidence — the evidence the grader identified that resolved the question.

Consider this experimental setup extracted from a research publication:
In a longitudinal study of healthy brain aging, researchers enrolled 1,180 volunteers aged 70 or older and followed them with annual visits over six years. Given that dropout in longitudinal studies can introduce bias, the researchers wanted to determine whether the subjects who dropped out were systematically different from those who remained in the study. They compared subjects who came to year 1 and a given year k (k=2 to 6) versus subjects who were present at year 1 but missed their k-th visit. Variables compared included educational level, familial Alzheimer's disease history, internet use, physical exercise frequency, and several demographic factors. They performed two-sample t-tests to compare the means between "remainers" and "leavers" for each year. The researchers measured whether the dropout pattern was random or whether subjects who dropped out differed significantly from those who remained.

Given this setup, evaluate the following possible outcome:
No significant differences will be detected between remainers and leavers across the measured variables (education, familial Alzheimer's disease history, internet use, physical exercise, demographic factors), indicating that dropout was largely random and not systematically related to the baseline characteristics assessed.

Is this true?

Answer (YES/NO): NO